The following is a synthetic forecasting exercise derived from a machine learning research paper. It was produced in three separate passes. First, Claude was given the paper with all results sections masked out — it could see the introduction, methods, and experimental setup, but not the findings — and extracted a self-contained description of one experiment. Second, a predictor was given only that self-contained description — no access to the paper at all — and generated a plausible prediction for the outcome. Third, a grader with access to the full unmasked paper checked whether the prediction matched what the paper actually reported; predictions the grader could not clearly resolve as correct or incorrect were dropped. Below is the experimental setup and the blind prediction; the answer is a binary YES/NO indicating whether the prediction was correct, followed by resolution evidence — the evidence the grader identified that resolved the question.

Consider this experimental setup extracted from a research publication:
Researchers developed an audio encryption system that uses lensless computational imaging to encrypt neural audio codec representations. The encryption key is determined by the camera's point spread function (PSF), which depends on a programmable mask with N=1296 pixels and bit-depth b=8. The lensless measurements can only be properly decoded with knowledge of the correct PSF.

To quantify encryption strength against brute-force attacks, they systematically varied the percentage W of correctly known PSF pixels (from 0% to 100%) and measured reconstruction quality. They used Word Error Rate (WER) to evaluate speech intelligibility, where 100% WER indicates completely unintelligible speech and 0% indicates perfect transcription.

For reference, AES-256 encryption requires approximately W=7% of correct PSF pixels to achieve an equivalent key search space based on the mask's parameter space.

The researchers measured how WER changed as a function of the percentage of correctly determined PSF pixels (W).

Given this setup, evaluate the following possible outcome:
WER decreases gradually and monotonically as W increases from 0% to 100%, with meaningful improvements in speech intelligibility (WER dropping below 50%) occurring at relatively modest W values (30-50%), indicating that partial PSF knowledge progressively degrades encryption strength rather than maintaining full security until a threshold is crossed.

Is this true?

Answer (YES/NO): NO